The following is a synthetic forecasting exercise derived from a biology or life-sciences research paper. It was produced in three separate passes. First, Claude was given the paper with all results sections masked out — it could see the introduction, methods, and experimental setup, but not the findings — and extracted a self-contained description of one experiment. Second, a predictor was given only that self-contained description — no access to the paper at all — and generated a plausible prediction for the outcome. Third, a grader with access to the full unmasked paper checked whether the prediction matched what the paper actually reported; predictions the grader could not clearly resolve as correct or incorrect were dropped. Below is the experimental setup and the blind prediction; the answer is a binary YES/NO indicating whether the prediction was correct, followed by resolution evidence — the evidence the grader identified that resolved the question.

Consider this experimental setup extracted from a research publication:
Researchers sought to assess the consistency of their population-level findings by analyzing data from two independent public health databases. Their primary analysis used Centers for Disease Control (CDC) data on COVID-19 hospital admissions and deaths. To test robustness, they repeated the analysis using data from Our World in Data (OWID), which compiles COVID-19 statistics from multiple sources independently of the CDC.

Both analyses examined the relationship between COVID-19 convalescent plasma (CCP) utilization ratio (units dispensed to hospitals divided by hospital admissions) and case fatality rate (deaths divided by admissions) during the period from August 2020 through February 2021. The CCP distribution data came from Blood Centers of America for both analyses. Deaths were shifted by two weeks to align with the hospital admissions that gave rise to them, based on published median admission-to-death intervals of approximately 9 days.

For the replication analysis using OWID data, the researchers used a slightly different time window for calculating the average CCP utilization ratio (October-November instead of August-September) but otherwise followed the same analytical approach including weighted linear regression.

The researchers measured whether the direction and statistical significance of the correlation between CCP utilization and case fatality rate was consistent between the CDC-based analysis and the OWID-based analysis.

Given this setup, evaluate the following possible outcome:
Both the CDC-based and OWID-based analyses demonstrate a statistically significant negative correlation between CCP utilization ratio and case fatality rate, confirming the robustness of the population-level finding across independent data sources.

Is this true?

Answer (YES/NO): YES